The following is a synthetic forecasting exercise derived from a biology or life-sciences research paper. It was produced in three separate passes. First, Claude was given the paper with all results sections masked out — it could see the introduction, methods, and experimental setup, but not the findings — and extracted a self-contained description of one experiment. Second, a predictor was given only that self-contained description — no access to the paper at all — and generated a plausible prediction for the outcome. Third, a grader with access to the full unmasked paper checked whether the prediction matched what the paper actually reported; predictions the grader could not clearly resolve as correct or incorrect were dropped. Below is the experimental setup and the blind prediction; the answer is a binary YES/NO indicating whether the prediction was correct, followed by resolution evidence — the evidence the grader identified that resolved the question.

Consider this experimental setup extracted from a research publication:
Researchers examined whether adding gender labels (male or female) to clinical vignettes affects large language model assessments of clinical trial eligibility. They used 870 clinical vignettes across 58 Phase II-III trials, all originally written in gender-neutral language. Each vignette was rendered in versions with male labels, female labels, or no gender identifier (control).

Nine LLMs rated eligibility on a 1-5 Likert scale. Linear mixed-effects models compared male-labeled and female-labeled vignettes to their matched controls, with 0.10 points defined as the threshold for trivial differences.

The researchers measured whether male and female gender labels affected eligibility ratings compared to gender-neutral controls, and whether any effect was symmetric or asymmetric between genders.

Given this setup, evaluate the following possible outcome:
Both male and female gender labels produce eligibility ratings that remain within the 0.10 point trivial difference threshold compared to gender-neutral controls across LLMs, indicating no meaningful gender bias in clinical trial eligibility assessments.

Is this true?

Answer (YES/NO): YES